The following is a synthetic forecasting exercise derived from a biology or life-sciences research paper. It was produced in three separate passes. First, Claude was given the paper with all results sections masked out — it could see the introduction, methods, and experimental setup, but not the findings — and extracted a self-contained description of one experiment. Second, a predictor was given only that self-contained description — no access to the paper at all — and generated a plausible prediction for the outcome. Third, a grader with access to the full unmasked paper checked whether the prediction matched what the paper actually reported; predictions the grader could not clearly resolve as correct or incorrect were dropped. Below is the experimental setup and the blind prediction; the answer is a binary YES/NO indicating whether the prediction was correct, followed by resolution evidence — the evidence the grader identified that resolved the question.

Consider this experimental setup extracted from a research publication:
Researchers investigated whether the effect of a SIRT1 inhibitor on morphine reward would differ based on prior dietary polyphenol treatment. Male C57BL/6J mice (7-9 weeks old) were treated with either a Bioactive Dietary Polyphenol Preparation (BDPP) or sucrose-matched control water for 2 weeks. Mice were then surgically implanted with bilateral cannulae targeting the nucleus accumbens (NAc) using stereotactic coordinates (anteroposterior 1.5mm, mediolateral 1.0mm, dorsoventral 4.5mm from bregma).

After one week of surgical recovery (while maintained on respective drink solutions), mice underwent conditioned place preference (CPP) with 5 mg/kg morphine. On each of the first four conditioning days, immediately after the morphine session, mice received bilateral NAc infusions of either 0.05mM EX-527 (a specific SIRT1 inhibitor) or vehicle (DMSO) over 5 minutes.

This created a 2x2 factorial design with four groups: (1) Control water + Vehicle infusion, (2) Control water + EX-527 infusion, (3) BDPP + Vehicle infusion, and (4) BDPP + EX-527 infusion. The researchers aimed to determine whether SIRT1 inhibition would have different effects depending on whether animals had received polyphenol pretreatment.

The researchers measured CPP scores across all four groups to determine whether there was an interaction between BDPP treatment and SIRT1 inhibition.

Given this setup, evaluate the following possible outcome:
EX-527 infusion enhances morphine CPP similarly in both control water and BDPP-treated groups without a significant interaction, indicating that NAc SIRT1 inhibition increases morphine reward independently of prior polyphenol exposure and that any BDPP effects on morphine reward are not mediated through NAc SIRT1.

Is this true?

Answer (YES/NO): NO